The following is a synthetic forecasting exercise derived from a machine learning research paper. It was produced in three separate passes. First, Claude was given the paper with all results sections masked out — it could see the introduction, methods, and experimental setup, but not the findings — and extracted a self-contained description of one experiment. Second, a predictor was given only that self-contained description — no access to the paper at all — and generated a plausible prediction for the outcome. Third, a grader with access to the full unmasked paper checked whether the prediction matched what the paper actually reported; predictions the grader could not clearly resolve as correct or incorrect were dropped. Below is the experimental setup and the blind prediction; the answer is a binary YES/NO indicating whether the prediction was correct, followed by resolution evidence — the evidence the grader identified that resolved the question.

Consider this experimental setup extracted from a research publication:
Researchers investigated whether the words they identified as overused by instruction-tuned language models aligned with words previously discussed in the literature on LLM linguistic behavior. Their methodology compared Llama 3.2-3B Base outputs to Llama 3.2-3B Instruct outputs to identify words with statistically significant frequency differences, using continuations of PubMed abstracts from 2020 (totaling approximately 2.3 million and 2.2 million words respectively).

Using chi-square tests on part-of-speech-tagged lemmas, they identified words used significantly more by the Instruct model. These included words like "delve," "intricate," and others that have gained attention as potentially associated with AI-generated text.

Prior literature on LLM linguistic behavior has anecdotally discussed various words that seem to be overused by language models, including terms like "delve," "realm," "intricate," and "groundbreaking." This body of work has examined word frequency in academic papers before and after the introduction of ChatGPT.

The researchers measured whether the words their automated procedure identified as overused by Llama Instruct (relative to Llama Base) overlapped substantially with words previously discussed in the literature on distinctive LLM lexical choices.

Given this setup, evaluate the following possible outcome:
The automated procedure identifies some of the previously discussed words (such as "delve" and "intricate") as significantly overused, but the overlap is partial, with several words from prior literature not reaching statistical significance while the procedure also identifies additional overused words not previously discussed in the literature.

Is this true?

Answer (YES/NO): NO